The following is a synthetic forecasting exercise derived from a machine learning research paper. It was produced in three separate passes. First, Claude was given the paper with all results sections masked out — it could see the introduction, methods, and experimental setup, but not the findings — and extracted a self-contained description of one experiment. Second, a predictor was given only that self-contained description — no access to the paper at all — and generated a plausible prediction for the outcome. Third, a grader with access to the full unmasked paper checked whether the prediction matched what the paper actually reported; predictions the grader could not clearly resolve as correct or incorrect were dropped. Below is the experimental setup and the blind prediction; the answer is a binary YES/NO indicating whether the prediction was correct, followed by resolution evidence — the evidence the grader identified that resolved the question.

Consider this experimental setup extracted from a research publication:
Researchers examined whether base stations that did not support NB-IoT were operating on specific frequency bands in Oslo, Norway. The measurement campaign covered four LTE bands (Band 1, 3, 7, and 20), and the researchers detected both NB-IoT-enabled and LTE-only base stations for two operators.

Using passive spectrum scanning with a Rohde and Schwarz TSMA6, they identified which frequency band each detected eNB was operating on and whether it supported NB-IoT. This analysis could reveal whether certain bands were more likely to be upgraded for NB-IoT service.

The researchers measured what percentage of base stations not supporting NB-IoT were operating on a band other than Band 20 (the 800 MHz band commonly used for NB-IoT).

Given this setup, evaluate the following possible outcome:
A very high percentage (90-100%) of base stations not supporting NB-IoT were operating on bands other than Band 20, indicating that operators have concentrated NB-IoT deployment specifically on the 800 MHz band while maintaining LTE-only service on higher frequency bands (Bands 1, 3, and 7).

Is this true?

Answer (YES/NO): YES